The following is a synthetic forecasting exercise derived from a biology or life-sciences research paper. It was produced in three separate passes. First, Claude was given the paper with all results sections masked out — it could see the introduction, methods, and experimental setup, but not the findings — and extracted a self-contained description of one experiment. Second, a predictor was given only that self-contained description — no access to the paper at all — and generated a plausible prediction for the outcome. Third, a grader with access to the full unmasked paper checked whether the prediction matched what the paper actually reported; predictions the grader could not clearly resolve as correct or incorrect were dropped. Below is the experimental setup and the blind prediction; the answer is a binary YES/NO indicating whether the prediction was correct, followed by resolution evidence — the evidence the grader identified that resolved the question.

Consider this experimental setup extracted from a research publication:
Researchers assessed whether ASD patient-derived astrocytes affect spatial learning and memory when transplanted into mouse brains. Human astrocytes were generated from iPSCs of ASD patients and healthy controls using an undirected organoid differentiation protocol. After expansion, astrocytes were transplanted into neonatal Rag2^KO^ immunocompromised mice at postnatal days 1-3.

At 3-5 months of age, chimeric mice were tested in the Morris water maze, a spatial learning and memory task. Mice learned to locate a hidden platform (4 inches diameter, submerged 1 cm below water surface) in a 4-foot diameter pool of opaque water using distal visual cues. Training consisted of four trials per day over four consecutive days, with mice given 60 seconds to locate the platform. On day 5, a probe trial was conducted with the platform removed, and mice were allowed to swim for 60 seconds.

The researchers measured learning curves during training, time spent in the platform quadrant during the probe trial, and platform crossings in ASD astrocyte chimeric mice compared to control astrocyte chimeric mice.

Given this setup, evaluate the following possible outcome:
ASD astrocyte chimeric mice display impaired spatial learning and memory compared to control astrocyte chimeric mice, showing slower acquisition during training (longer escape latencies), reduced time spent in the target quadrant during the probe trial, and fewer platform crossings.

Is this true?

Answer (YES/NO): NO